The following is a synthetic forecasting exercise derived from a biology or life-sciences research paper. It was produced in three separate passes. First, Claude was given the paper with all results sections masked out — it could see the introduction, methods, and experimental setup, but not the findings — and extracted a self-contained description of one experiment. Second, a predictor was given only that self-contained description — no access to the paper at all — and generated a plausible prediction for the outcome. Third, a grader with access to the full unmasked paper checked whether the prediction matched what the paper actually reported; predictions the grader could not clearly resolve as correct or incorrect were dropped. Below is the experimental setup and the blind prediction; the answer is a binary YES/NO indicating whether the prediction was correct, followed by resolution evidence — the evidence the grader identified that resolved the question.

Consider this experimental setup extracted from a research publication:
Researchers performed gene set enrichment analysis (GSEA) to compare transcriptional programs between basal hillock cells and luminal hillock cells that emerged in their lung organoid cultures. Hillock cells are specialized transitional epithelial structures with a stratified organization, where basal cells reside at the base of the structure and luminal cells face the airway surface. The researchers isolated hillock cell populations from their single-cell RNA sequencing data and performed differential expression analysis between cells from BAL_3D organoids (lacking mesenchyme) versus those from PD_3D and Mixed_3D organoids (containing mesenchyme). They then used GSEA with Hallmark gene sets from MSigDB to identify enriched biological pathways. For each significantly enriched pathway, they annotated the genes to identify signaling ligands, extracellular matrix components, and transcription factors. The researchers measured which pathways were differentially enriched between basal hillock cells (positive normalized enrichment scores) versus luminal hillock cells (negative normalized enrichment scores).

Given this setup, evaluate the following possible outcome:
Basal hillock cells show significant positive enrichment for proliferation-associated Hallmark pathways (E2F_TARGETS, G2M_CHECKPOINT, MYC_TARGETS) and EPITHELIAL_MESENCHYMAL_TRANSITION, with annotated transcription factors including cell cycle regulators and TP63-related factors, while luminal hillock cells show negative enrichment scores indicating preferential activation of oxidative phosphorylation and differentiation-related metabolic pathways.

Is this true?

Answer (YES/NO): NO